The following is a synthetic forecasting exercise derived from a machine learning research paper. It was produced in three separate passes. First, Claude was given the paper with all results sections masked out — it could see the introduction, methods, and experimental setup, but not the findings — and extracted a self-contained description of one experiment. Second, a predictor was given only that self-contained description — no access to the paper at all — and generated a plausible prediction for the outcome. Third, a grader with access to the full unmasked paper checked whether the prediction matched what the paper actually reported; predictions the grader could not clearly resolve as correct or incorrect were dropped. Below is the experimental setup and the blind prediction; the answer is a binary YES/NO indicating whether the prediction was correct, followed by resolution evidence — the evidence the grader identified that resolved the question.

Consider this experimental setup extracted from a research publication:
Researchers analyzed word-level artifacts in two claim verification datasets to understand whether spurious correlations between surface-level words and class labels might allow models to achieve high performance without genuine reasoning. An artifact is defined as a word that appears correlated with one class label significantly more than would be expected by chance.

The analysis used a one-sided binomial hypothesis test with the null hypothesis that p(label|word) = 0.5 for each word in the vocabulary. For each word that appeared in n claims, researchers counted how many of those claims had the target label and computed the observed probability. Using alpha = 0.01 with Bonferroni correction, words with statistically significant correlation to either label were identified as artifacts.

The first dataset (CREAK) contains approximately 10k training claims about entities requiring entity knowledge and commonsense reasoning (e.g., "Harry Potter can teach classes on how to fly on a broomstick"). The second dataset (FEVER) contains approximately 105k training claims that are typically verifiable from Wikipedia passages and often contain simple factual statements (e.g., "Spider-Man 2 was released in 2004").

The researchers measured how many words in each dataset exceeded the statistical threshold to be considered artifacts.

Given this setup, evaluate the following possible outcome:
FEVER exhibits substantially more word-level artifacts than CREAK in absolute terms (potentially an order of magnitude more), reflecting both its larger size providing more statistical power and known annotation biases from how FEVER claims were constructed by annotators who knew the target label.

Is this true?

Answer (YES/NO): NO